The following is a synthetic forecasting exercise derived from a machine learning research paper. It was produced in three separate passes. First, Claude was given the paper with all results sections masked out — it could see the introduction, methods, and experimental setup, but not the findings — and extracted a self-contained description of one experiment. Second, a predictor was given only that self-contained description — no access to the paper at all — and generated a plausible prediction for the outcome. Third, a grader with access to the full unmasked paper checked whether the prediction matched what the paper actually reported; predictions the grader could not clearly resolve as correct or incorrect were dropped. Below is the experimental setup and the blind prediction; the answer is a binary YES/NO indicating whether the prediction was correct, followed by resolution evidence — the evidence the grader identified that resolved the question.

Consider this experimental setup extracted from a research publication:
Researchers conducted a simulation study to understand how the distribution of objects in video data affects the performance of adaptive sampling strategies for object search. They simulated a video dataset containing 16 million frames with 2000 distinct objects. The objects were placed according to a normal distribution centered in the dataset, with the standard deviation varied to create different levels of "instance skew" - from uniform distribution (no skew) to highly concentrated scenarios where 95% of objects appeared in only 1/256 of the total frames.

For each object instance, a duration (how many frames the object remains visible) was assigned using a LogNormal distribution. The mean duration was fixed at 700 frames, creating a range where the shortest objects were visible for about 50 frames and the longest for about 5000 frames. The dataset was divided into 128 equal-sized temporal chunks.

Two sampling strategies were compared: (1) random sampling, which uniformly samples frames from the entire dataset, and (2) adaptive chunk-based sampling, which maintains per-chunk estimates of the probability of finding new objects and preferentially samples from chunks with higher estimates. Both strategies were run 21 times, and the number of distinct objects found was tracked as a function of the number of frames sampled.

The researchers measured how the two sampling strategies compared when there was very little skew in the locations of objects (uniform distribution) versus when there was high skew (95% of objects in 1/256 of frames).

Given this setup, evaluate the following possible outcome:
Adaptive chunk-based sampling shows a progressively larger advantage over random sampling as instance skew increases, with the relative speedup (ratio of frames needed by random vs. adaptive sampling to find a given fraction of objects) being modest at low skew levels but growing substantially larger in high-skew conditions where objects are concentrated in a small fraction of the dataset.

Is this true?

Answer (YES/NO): YES